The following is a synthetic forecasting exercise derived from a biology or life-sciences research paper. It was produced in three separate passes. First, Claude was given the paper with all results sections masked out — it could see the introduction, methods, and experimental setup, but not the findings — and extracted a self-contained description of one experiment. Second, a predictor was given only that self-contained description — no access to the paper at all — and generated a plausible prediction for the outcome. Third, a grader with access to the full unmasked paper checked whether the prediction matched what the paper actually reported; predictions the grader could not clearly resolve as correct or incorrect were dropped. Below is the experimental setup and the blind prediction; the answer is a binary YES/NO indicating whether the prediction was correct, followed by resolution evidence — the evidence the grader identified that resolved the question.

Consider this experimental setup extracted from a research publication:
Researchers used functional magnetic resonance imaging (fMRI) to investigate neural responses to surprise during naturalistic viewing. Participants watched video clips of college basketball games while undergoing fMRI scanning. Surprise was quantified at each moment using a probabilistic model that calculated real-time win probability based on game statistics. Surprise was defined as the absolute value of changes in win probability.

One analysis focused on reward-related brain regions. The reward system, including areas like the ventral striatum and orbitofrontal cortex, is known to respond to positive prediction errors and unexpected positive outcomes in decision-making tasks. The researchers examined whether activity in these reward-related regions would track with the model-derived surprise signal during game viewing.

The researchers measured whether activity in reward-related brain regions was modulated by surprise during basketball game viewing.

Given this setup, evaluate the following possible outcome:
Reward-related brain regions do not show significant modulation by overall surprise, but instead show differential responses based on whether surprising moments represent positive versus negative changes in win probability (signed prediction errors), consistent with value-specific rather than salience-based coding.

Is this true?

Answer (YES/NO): NO